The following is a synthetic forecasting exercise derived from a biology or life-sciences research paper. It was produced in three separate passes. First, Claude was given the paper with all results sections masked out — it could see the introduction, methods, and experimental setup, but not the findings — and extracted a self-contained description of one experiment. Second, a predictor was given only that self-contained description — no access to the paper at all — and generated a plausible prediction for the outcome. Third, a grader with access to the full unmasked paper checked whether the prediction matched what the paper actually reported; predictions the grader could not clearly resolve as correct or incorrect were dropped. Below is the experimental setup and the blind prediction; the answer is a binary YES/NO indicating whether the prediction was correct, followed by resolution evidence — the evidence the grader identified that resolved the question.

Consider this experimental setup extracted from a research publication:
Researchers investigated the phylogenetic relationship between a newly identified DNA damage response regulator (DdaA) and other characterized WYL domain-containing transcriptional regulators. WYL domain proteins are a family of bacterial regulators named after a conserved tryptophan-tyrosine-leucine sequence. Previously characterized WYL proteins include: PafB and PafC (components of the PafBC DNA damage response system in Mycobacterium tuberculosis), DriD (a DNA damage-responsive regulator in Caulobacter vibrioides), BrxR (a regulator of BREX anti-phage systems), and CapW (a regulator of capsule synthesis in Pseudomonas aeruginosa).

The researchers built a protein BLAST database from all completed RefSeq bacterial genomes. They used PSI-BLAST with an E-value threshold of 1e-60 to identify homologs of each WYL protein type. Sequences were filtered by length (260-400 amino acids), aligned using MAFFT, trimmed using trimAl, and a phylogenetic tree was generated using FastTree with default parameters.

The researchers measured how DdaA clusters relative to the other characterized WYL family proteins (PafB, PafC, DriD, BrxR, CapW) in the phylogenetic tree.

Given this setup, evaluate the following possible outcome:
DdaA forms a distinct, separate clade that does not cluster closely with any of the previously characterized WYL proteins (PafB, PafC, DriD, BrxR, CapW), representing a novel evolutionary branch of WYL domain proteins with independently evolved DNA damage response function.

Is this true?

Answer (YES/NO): NO